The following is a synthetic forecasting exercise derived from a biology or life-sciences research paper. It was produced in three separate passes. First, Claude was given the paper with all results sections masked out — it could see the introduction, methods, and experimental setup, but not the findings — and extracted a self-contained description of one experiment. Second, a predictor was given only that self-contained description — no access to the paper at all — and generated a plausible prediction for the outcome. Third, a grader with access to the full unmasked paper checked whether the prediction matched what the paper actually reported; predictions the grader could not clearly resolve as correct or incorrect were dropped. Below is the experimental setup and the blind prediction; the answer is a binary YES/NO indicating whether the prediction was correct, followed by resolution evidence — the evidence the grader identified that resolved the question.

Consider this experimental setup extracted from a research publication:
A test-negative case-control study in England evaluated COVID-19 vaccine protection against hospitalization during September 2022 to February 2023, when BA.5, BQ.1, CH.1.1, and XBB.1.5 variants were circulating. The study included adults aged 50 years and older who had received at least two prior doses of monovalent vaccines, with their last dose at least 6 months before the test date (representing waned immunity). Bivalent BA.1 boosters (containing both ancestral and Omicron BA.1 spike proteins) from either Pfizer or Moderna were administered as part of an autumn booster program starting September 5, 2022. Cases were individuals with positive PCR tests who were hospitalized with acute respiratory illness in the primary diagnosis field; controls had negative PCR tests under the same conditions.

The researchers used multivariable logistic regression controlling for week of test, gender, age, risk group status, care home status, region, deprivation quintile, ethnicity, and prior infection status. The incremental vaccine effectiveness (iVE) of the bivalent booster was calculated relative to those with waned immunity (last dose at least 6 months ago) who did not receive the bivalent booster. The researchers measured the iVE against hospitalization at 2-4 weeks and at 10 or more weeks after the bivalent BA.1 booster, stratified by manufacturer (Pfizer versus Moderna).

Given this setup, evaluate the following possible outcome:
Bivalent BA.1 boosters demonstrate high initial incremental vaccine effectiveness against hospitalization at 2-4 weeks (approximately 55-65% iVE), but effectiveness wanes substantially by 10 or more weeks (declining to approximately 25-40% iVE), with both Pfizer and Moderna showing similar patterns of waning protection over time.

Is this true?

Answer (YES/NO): NO